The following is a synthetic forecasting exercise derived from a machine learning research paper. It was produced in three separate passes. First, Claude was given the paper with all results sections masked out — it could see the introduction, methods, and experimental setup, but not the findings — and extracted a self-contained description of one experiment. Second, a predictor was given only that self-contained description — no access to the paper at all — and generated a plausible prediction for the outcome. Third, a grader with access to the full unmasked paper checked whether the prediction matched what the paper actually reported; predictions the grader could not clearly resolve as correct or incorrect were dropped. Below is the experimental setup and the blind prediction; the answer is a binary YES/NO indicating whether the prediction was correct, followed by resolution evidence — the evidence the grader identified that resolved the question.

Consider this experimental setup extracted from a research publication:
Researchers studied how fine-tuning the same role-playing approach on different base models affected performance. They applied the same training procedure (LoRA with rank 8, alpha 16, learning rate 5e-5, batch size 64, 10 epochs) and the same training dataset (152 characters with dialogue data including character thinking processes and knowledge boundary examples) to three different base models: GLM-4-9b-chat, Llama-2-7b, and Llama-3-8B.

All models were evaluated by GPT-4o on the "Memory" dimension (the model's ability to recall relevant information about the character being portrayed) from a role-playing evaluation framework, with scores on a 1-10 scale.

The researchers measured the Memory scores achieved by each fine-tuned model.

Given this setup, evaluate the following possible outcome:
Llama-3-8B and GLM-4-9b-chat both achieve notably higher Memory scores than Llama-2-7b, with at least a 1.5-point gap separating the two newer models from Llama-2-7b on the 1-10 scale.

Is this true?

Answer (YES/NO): NO